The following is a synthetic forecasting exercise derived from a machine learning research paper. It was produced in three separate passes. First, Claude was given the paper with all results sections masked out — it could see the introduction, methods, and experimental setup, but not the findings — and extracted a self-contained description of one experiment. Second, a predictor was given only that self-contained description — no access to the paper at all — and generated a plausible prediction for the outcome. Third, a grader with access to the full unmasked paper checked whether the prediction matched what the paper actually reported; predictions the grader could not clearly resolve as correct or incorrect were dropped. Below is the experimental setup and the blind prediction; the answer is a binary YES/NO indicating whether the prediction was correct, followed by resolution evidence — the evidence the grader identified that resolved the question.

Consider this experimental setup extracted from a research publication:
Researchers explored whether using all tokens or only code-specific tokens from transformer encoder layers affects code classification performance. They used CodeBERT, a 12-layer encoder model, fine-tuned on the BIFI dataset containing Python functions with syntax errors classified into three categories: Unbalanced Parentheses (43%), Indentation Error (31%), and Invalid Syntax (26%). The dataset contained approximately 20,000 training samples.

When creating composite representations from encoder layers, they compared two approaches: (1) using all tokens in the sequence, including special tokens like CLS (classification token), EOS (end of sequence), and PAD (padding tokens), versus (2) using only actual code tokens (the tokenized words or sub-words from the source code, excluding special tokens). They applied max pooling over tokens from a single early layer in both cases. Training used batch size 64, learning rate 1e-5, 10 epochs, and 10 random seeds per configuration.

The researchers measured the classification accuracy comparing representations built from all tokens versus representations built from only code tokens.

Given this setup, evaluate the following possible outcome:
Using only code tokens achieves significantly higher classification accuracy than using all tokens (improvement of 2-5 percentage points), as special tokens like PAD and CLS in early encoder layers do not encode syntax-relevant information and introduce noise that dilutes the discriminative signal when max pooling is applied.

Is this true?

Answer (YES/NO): NO